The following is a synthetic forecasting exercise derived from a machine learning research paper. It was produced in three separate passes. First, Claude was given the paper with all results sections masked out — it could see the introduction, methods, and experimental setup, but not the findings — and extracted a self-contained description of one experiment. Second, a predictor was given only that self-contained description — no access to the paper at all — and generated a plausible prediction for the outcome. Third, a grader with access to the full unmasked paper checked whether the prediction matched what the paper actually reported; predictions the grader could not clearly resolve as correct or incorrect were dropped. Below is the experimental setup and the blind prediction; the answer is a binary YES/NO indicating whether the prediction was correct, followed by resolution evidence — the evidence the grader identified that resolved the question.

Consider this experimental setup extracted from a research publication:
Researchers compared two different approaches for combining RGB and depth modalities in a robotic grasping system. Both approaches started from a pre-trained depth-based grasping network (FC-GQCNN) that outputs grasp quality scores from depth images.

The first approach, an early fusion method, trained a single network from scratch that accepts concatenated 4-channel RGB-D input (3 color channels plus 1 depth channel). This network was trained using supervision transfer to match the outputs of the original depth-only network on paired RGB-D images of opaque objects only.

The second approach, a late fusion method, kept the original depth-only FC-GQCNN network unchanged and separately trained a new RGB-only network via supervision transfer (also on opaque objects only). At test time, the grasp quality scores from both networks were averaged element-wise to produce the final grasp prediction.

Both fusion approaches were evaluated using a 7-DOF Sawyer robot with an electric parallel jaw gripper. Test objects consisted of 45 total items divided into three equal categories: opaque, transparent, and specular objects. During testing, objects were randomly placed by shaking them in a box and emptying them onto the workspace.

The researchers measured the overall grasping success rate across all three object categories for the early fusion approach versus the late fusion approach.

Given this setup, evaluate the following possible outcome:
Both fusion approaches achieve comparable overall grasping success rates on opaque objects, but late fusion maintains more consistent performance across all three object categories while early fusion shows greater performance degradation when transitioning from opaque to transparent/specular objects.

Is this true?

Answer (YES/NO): NO